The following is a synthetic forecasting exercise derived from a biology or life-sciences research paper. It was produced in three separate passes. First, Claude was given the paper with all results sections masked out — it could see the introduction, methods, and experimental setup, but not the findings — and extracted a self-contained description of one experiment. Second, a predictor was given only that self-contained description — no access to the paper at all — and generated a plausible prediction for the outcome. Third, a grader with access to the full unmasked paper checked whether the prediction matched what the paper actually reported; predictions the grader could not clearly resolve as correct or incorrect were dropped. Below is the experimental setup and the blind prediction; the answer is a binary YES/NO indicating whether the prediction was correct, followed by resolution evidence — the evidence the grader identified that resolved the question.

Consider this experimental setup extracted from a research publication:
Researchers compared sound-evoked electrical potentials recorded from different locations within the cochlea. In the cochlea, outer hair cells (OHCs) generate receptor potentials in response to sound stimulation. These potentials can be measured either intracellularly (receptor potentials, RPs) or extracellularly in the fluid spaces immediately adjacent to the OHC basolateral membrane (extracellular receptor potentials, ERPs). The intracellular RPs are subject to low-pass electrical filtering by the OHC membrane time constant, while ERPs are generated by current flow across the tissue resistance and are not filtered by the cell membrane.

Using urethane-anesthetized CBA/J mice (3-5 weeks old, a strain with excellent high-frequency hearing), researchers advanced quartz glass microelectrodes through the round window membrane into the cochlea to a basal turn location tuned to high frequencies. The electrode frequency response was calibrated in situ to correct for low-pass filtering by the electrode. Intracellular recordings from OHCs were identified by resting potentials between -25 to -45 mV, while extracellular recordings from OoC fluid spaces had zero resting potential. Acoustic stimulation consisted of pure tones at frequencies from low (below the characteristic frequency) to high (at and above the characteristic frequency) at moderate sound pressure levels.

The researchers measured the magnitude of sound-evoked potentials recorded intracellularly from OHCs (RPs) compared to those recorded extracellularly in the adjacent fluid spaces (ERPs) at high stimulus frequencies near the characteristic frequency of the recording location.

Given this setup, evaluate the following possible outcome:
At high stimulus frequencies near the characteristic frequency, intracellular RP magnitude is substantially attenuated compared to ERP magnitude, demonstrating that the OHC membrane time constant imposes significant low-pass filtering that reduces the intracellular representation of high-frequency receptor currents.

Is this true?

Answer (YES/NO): YES